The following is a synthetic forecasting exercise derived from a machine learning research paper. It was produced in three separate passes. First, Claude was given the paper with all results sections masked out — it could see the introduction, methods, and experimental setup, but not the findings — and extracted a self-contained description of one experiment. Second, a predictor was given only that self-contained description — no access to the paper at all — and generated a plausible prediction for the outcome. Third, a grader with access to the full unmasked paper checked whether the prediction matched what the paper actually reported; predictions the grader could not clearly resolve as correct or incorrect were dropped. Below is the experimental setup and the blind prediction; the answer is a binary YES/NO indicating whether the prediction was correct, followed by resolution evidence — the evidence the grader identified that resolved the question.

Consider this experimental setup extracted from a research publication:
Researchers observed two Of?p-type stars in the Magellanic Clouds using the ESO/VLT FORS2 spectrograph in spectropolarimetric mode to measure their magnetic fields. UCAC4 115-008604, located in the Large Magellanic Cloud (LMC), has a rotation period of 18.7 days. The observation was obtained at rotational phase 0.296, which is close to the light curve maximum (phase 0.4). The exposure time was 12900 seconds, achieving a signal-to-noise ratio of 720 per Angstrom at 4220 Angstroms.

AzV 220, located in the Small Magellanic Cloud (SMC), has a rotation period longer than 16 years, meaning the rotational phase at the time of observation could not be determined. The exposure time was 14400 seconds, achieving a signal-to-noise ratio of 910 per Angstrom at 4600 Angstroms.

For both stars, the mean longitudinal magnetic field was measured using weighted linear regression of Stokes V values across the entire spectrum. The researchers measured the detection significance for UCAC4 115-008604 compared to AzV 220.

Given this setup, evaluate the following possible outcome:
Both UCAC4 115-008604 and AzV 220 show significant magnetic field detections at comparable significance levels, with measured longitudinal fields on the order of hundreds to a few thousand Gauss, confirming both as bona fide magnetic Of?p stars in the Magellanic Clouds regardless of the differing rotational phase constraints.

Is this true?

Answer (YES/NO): NO